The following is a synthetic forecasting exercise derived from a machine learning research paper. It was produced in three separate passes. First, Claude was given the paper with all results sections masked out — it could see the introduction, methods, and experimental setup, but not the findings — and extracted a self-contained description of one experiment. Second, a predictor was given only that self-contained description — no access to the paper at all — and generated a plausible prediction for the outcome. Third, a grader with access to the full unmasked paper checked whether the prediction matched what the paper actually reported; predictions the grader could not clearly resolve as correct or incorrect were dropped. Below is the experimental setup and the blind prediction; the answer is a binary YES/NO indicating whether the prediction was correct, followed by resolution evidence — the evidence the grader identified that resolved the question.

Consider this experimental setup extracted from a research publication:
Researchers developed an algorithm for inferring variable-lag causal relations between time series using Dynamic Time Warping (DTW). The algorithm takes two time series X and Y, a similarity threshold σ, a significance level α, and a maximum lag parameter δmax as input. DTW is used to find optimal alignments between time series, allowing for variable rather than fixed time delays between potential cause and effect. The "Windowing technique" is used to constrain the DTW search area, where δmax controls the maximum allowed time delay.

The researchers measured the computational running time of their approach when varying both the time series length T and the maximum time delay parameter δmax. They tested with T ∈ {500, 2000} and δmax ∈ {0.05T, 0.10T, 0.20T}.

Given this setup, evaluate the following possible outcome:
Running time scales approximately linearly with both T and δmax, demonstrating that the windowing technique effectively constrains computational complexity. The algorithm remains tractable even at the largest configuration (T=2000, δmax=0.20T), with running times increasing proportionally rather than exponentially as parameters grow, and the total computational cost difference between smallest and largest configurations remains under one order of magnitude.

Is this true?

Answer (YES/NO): NO